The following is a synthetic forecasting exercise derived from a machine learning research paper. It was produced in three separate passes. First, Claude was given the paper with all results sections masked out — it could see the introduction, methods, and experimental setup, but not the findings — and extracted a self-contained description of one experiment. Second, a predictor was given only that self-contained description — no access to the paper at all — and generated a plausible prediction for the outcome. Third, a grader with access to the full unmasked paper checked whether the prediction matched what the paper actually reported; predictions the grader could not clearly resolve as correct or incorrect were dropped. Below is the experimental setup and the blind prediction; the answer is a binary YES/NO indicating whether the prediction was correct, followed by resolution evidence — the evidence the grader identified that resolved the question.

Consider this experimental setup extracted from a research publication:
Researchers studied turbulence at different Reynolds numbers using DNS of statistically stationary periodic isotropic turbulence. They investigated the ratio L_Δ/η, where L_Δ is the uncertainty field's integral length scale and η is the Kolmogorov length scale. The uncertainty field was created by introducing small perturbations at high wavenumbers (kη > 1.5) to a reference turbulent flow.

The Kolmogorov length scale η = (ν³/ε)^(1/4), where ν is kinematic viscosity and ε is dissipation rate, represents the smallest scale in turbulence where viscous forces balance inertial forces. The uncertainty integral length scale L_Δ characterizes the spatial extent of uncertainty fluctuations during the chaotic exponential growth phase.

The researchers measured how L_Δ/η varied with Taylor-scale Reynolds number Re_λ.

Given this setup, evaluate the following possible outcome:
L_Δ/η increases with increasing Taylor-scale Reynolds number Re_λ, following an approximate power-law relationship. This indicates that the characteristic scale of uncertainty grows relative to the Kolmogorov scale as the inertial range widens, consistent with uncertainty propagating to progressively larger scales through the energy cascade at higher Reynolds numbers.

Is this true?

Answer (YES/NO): NO